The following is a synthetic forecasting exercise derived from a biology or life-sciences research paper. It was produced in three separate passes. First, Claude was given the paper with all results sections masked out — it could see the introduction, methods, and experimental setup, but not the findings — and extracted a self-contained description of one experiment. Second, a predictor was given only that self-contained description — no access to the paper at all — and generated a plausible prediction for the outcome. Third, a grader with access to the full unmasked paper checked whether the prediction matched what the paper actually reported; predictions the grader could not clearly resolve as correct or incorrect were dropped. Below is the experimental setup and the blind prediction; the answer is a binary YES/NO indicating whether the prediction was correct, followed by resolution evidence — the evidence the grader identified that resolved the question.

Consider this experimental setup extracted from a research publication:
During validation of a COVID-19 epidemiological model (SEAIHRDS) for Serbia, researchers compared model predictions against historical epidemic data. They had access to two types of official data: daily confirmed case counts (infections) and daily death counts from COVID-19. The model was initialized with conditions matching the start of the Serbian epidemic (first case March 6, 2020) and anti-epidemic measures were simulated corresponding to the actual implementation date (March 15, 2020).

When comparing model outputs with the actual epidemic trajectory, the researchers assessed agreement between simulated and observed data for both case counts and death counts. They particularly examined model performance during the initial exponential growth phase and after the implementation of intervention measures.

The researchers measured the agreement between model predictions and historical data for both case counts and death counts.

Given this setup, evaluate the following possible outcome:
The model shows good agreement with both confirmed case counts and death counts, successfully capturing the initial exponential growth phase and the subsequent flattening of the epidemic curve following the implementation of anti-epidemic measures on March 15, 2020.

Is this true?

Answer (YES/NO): NO